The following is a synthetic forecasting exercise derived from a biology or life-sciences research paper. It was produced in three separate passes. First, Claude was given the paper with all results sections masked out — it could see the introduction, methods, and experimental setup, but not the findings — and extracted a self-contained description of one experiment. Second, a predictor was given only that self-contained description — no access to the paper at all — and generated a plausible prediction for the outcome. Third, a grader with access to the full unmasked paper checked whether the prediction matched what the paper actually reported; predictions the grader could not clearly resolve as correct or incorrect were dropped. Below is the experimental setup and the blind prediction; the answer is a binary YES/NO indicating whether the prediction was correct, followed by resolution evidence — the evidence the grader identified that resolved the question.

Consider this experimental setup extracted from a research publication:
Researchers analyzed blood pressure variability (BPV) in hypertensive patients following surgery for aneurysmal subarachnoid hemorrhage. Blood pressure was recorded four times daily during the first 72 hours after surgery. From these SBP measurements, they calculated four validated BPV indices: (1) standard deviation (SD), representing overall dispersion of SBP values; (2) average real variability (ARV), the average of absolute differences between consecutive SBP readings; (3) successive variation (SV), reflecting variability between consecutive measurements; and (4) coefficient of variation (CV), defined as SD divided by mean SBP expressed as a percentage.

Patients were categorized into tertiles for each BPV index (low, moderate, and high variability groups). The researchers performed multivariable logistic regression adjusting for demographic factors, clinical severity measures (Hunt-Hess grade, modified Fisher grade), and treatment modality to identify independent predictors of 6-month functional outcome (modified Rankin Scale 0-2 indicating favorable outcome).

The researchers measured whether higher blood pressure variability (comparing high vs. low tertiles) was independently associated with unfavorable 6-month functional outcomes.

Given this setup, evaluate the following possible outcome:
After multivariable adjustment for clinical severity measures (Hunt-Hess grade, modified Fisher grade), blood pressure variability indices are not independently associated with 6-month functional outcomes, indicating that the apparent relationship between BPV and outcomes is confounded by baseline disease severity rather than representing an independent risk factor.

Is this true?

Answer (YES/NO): NO